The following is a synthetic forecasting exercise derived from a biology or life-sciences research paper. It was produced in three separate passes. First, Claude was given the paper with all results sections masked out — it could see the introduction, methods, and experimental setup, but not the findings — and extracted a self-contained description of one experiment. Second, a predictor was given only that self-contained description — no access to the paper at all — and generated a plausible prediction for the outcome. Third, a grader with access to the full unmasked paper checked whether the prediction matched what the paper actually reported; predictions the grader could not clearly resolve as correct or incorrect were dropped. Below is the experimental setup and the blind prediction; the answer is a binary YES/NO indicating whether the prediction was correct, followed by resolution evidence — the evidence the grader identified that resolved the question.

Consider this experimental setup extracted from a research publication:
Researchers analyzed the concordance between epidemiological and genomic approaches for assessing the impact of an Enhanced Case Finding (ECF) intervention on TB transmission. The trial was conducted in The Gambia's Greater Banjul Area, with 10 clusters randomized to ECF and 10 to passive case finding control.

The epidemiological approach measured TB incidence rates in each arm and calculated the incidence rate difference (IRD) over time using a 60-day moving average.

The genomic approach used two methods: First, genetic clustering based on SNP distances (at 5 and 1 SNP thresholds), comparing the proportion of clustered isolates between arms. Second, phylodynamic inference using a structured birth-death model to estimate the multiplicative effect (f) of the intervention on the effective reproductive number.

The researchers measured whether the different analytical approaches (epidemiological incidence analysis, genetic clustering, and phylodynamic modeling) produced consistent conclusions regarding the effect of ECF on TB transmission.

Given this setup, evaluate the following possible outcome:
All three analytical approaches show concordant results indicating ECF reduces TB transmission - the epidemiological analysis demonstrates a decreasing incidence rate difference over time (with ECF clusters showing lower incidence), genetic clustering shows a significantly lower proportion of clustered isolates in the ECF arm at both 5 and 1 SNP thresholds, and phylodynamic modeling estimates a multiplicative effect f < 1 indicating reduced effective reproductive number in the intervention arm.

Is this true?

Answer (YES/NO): NO